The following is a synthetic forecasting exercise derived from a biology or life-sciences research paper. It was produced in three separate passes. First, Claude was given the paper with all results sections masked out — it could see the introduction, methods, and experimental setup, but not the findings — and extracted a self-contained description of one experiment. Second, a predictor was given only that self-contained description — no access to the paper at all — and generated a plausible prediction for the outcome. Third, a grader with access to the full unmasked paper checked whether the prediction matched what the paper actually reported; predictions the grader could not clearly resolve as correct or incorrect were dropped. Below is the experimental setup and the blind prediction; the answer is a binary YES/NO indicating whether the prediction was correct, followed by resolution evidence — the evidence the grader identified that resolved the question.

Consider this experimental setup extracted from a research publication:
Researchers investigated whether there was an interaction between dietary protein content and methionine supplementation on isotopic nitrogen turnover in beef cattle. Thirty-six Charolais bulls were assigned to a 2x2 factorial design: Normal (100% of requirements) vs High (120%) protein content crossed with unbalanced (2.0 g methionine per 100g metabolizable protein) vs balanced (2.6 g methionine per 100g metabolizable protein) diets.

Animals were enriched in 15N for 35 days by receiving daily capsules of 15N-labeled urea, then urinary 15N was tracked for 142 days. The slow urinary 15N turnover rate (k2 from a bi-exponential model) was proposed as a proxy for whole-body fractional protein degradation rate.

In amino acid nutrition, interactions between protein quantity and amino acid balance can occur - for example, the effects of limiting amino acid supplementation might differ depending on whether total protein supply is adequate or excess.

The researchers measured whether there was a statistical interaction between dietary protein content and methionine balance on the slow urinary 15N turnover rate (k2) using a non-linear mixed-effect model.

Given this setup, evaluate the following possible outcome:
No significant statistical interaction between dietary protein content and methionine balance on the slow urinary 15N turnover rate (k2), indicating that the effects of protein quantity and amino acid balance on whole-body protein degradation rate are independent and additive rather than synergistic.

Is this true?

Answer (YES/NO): YES